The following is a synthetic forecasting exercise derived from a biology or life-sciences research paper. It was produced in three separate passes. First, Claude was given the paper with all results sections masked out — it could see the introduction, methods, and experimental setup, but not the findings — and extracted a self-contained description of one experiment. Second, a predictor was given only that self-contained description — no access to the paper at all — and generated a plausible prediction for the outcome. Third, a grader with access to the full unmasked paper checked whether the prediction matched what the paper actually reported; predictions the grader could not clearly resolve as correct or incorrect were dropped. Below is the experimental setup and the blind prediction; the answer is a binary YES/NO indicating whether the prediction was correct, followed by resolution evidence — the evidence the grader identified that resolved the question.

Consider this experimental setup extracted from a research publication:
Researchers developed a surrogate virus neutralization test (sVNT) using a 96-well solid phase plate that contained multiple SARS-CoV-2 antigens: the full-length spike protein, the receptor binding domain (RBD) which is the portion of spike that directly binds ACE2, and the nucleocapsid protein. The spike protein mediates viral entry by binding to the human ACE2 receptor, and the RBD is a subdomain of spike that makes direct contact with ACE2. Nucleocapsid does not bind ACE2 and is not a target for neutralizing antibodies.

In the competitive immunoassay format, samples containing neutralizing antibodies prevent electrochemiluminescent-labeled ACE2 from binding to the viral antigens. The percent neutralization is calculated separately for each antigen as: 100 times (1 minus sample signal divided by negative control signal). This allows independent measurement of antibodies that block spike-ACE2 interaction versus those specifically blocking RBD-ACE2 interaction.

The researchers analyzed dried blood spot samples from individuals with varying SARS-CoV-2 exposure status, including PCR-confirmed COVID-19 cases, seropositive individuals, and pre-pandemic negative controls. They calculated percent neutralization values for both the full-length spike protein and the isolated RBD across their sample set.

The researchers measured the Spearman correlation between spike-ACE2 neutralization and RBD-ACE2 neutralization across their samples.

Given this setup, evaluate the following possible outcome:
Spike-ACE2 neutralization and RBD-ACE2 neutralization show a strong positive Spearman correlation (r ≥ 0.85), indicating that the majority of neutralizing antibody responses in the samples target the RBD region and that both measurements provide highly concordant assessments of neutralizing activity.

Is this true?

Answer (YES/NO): YES